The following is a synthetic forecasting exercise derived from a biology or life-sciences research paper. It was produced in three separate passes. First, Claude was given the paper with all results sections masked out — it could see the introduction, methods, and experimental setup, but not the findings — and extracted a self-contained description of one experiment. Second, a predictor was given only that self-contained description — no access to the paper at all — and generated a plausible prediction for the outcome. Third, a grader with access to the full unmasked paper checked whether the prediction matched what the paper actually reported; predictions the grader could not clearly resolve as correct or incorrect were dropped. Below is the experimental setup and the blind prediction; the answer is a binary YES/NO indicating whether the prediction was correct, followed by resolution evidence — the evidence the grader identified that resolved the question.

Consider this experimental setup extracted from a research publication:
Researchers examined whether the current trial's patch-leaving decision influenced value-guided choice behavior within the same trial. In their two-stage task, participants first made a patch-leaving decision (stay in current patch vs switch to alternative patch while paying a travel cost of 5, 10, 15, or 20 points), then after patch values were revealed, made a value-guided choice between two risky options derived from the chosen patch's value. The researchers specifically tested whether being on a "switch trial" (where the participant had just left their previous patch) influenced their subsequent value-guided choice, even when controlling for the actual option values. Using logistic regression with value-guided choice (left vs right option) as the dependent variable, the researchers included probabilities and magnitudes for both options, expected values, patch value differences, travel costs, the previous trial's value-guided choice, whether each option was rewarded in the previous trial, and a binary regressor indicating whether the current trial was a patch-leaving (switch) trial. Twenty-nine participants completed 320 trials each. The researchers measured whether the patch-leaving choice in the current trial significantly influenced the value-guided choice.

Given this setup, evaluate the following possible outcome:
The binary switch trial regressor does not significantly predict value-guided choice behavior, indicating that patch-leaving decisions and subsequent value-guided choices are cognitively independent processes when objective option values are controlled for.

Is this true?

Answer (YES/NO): YES